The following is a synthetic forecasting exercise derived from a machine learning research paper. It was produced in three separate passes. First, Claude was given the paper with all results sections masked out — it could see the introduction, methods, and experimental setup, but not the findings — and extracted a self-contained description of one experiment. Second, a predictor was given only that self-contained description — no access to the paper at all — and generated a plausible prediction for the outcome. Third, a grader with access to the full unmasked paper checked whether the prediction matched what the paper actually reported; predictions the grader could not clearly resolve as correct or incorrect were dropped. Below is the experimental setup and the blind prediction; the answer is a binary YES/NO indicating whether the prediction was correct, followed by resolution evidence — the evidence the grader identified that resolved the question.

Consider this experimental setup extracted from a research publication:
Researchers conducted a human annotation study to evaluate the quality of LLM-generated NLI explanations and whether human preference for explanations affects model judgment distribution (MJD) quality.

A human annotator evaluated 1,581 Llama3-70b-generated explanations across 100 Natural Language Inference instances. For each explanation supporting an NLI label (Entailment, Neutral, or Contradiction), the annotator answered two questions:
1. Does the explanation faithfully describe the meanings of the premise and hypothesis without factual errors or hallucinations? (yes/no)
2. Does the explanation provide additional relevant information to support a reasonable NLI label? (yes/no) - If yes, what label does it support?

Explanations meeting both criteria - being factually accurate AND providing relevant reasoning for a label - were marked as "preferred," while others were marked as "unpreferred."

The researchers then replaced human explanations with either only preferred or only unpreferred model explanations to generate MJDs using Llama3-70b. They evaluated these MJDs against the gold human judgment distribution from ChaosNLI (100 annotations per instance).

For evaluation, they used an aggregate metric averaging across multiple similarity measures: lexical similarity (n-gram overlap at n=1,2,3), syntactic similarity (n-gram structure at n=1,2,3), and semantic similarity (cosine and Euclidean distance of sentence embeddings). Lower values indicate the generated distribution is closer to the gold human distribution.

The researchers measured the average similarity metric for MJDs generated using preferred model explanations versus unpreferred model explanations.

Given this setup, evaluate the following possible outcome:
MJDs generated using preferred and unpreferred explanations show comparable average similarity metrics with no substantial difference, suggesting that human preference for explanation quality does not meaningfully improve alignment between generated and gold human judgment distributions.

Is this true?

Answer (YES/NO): NO